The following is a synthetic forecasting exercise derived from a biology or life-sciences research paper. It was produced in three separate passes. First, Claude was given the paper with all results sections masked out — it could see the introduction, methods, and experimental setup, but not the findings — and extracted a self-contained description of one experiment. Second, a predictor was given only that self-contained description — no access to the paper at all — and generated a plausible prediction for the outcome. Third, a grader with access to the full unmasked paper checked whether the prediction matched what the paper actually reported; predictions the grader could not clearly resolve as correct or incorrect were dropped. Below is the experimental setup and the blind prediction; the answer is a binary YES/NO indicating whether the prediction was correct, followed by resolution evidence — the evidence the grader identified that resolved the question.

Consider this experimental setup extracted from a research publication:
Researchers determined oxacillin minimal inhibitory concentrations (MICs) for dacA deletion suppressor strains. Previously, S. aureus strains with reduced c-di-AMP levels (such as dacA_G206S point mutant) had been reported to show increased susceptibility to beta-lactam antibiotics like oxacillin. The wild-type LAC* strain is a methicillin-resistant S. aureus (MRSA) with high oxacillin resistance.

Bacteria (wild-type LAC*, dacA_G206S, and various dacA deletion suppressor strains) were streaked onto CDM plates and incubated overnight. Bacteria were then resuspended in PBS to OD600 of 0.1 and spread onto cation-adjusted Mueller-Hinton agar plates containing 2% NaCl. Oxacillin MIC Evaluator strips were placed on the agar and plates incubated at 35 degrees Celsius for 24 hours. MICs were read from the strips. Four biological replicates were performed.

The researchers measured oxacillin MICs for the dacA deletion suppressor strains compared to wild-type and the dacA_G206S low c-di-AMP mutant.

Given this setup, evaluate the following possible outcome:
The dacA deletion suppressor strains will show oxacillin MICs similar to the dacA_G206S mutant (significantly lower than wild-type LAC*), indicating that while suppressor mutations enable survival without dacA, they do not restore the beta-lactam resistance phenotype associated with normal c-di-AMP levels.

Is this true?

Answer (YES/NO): YES